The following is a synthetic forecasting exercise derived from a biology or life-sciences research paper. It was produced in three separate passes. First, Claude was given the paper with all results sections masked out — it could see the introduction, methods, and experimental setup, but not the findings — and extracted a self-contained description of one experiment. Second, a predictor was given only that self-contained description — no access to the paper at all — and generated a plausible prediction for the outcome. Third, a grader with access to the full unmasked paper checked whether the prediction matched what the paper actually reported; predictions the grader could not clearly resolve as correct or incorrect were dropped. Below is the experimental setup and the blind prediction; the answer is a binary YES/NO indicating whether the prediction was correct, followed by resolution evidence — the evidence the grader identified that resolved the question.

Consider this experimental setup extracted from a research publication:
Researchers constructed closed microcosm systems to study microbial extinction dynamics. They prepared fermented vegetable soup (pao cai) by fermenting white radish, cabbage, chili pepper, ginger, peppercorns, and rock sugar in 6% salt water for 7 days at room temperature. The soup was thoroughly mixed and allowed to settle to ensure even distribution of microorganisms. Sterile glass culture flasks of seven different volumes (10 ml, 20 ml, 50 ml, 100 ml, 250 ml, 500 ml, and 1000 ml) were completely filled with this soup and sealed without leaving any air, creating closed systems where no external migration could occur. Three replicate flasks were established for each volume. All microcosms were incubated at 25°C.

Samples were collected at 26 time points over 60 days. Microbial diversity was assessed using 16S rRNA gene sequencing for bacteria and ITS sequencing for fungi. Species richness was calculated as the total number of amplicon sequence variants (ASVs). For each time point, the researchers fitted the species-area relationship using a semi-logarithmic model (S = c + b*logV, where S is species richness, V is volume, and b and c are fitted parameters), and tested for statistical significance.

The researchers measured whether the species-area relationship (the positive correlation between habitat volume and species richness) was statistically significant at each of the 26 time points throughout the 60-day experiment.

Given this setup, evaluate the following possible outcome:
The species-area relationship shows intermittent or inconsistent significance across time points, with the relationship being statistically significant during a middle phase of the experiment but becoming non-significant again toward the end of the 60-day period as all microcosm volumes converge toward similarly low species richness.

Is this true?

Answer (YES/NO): NO